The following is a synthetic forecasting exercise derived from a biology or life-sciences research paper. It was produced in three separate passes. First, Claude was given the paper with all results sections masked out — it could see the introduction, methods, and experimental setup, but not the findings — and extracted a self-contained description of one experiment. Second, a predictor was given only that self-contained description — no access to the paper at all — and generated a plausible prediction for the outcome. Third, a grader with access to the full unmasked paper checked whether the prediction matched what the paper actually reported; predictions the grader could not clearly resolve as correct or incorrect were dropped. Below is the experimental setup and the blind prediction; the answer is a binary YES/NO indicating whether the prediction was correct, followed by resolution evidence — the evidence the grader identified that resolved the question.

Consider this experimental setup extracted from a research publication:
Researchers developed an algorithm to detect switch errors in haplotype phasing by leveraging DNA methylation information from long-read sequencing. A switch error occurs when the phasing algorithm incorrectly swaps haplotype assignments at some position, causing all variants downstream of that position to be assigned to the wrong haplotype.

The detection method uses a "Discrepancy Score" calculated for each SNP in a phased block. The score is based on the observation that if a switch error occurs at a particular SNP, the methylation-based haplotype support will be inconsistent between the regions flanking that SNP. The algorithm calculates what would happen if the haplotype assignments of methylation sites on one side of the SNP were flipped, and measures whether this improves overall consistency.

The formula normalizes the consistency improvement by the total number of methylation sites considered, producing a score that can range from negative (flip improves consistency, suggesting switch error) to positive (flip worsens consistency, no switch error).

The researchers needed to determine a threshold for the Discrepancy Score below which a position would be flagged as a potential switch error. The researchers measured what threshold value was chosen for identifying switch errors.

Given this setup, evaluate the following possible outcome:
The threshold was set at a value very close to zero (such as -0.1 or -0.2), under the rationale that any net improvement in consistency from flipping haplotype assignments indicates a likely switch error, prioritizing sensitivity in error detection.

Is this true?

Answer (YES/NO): NO